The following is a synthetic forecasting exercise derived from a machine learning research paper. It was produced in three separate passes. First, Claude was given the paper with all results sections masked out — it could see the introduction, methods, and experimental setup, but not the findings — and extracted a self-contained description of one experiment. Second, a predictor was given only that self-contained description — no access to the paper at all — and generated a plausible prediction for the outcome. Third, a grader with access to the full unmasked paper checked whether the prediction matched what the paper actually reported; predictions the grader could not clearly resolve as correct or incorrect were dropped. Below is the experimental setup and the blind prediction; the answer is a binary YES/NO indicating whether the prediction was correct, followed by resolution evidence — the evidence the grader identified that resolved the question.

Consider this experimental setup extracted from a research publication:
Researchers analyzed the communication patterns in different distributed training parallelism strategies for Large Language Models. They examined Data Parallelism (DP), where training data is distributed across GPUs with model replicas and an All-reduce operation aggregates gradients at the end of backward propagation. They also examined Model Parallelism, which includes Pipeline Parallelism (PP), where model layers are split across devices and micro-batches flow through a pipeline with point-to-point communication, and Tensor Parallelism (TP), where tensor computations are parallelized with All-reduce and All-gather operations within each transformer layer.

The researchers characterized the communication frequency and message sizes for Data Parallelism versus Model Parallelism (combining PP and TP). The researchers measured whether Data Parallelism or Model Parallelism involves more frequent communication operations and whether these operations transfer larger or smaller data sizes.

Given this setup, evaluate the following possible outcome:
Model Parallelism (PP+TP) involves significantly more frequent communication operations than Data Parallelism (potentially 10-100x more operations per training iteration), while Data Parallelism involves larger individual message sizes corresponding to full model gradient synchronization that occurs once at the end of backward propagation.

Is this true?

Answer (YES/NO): NO